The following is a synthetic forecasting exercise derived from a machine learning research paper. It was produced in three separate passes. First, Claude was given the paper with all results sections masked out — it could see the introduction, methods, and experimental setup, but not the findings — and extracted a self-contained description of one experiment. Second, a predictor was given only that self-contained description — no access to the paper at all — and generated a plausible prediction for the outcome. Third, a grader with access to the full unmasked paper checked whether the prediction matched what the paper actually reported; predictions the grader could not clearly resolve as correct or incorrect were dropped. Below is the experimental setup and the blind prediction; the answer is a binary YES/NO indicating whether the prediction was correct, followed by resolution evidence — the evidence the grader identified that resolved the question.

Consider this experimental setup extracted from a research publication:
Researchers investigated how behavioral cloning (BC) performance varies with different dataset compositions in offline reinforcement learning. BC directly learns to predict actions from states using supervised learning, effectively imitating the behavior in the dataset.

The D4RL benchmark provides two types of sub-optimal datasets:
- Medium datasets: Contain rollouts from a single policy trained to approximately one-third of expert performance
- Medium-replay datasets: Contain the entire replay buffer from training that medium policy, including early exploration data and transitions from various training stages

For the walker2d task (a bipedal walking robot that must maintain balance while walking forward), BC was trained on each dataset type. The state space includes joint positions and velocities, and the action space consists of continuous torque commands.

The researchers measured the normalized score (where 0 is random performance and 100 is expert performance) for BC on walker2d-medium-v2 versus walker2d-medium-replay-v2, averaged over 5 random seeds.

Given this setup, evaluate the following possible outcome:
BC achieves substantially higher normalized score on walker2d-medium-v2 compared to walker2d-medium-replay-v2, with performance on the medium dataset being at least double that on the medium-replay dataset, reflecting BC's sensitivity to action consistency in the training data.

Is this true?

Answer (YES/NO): NO